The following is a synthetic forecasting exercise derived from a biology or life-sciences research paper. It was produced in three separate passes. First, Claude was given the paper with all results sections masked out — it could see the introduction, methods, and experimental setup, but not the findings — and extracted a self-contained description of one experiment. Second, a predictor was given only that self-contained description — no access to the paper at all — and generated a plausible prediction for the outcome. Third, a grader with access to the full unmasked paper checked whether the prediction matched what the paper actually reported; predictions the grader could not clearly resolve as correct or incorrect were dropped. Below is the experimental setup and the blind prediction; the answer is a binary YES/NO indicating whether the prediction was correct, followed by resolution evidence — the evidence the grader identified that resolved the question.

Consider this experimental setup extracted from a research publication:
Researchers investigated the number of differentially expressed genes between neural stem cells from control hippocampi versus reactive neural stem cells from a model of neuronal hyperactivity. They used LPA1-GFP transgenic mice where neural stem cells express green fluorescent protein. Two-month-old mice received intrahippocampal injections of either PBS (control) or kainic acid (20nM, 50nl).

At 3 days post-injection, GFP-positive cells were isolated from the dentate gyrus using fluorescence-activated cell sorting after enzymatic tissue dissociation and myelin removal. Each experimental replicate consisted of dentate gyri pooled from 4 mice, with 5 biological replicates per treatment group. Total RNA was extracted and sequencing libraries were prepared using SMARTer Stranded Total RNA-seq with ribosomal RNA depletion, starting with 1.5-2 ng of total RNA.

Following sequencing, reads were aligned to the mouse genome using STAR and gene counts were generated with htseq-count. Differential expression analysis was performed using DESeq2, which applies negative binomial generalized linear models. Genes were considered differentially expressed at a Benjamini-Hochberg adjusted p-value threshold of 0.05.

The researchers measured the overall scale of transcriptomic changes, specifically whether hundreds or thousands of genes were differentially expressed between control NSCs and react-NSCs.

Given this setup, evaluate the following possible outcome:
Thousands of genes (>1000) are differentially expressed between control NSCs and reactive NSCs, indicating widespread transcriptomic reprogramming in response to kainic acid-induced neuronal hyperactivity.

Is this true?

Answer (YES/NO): YES